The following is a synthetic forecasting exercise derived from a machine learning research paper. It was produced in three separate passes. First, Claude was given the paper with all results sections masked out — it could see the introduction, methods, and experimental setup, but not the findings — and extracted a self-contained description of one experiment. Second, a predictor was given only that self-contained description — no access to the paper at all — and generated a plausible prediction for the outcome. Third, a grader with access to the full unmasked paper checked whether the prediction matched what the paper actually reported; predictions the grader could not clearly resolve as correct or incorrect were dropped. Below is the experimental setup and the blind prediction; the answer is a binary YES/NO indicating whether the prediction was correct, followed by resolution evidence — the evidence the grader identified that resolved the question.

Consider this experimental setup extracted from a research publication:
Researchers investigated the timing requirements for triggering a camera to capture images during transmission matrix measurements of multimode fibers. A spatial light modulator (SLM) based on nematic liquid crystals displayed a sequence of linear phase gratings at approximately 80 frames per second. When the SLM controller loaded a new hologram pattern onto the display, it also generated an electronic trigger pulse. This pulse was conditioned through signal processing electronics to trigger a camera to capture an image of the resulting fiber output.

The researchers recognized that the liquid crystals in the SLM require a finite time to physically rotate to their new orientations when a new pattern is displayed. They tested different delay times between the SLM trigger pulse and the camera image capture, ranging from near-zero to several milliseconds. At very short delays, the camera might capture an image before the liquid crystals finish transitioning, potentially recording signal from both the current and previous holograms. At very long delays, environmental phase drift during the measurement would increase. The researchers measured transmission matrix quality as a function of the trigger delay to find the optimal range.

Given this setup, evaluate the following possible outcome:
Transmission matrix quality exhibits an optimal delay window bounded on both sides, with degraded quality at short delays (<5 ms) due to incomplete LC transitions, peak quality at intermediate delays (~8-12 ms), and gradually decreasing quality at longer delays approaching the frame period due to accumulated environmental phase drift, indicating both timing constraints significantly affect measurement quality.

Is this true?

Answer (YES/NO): NO